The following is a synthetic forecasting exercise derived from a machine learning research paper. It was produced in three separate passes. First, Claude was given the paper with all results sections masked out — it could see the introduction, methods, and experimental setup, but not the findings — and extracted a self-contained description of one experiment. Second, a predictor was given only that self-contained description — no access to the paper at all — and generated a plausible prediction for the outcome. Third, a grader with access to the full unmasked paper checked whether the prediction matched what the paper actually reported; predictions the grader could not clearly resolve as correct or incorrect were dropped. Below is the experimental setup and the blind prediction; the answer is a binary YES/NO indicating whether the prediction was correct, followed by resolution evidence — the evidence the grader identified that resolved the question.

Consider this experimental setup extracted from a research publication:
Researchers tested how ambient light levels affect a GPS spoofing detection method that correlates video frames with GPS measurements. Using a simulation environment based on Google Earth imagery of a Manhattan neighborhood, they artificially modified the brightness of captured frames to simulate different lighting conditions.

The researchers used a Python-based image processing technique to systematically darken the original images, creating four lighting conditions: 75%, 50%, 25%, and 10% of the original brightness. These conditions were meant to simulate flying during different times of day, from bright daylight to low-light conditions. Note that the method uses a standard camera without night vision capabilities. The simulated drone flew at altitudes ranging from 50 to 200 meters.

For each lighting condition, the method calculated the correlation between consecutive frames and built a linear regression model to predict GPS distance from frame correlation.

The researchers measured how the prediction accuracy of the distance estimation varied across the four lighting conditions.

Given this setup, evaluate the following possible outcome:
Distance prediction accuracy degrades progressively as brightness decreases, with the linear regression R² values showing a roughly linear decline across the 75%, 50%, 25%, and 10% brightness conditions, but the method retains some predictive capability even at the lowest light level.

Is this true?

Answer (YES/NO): NO